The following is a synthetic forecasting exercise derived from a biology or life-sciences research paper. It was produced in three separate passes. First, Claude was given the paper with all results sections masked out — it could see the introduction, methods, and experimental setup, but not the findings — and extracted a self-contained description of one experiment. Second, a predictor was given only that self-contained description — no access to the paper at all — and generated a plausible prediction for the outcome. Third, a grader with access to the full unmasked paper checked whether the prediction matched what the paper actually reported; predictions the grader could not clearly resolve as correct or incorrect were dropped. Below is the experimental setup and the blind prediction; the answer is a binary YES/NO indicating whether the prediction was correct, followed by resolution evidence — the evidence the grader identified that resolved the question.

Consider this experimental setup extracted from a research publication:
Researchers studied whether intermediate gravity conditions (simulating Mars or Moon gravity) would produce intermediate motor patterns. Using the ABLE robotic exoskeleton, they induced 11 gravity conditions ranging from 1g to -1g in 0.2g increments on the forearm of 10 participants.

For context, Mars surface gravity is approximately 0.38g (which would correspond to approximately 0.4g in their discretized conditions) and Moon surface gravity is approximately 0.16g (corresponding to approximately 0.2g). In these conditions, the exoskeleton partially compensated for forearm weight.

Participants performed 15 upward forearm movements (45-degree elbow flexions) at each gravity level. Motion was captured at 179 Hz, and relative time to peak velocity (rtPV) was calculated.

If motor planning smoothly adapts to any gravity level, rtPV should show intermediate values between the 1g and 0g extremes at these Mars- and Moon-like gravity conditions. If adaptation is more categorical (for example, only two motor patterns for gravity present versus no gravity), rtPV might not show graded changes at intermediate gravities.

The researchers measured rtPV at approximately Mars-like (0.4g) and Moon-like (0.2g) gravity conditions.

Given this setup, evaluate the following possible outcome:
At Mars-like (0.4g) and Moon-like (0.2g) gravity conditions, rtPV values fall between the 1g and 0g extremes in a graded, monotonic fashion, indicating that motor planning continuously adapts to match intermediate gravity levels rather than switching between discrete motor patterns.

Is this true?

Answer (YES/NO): NO